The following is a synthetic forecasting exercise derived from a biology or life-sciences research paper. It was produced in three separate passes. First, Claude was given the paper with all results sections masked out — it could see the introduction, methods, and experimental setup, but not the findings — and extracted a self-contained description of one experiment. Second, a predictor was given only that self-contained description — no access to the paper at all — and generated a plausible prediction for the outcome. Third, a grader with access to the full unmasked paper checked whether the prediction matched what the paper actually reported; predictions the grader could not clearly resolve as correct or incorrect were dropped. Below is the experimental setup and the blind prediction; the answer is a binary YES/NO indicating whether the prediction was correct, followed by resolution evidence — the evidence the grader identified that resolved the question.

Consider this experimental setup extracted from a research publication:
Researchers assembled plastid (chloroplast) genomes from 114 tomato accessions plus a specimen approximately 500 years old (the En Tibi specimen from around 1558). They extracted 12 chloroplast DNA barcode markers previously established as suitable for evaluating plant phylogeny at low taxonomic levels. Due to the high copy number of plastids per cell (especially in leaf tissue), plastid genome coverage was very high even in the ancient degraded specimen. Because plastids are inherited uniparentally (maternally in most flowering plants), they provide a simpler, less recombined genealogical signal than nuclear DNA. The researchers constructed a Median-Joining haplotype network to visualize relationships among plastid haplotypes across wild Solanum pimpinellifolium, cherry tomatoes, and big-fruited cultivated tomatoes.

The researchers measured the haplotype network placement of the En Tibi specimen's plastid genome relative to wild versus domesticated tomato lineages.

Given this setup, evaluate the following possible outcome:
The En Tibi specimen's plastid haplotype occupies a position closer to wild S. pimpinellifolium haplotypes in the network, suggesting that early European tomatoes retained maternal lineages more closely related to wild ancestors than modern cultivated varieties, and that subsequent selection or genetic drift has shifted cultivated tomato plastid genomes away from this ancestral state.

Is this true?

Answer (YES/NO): NO